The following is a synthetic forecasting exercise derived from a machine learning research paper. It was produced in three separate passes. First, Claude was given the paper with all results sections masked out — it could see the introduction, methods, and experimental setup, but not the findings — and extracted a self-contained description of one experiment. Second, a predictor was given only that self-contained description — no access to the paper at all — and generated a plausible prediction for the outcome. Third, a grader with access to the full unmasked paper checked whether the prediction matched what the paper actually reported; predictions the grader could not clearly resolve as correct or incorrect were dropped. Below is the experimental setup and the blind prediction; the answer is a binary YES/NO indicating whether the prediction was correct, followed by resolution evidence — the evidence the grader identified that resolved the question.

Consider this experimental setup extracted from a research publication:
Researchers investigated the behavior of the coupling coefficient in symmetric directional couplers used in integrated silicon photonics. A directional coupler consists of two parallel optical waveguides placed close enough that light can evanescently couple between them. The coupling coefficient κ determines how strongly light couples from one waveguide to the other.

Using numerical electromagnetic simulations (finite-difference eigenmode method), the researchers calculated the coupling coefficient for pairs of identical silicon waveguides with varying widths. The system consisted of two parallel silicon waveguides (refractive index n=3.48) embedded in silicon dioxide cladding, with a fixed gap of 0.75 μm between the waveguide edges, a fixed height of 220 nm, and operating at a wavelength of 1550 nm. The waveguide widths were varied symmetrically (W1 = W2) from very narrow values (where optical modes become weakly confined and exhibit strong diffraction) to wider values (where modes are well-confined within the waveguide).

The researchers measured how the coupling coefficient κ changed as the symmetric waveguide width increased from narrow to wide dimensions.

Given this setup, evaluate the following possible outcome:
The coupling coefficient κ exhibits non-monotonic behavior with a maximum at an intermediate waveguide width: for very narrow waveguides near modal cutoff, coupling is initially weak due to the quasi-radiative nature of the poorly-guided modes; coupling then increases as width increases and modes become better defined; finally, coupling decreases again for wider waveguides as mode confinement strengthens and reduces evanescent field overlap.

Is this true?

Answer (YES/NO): NO